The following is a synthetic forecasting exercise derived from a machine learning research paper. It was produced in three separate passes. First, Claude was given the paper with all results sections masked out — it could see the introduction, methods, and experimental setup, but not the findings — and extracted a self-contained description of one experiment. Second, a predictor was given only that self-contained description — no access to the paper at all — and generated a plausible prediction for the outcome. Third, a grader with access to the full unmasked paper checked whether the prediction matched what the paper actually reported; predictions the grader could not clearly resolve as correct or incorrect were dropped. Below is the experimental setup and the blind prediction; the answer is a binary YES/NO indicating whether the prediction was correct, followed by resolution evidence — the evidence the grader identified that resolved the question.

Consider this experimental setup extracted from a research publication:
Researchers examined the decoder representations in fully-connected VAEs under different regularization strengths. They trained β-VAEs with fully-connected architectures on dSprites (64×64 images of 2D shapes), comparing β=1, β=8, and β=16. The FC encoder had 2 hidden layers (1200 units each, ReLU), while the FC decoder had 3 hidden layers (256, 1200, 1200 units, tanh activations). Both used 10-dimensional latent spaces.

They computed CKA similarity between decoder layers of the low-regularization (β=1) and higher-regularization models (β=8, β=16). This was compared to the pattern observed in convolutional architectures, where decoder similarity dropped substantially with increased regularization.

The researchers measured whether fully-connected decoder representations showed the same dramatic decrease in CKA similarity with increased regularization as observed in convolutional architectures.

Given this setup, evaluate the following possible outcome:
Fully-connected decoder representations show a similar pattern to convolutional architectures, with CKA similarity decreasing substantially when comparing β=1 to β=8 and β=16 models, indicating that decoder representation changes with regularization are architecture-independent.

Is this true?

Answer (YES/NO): NO